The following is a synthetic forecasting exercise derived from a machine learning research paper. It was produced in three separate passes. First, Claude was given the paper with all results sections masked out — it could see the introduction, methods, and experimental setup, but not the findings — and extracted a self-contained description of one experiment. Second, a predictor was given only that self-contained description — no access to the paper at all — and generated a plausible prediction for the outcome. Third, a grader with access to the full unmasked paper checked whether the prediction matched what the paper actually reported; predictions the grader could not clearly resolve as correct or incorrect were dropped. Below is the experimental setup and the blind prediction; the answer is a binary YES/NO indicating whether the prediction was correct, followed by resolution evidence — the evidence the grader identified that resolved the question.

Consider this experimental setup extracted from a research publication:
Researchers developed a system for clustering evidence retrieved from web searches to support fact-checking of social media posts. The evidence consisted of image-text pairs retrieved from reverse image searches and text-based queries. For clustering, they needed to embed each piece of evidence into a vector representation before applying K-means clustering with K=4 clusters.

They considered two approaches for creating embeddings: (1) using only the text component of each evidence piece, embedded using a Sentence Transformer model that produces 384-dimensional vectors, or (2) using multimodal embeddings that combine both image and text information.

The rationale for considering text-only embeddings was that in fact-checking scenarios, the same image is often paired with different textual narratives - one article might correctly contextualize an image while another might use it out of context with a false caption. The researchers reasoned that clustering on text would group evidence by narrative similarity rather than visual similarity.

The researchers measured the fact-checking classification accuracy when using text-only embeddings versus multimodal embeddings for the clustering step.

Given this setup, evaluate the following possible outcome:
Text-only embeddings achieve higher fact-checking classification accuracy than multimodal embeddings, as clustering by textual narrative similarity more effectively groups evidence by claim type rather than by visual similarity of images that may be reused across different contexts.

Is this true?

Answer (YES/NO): YES